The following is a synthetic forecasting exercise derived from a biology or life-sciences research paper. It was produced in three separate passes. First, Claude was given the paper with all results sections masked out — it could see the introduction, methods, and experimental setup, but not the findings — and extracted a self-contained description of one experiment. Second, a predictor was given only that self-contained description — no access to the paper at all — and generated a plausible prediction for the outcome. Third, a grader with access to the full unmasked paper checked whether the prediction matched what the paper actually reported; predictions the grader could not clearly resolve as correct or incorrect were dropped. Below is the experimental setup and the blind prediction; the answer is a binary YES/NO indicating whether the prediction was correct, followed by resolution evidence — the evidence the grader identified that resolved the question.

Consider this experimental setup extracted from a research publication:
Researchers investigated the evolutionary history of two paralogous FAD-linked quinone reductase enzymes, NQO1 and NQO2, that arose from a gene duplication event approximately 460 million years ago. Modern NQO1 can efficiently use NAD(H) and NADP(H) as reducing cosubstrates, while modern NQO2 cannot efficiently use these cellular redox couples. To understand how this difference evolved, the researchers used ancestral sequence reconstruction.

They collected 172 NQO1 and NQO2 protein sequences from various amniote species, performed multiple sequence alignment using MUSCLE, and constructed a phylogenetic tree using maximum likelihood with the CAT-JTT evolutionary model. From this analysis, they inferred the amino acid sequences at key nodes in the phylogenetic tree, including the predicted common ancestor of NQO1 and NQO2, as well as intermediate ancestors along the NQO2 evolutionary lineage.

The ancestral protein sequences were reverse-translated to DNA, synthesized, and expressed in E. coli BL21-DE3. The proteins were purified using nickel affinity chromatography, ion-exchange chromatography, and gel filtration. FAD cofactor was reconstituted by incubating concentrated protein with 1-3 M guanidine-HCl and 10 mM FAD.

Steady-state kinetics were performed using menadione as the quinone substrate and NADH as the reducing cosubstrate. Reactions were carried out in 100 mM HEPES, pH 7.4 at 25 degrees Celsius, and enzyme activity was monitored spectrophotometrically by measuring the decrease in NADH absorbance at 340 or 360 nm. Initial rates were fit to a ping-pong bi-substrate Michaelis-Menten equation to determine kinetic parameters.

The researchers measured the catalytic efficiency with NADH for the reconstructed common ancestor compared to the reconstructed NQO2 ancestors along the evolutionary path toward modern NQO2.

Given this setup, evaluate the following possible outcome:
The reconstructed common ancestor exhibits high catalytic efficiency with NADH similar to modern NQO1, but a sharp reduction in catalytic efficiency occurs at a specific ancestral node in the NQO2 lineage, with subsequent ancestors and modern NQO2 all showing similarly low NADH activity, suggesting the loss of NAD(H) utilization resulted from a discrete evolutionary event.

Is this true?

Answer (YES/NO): NO